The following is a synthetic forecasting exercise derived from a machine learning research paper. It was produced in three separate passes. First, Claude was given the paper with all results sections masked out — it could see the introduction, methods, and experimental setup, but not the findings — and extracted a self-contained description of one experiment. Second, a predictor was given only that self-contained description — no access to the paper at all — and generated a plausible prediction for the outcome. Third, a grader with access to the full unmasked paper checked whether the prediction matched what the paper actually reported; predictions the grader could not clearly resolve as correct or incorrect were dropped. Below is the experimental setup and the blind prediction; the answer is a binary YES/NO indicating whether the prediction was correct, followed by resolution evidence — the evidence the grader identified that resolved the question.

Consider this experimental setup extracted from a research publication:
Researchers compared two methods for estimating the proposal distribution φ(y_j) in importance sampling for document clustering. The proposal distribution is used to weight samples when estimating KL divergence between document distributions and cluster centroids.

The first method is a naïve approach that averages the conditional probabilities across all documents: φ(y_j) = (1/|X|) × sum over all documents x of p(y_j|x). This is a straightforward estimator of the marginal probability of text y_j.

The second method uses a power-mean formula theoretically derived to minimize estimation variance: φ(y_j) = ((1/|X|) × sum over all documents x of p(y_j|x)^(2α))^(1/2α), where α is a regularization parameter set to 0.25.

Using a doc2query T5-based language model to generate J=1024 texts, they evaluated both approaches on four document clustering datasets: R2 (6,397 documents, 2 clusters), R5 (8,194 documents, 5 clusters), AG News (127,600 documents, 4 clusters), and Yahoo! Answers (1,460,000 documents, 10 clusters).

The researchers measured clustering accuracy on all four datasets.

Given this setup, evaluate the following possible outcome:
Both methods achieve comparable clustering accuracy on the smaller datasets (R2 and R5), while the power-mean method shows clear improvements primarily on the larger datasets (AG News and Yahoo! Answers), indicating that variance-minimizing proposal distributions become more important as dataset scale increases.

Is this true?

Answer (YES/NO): NO